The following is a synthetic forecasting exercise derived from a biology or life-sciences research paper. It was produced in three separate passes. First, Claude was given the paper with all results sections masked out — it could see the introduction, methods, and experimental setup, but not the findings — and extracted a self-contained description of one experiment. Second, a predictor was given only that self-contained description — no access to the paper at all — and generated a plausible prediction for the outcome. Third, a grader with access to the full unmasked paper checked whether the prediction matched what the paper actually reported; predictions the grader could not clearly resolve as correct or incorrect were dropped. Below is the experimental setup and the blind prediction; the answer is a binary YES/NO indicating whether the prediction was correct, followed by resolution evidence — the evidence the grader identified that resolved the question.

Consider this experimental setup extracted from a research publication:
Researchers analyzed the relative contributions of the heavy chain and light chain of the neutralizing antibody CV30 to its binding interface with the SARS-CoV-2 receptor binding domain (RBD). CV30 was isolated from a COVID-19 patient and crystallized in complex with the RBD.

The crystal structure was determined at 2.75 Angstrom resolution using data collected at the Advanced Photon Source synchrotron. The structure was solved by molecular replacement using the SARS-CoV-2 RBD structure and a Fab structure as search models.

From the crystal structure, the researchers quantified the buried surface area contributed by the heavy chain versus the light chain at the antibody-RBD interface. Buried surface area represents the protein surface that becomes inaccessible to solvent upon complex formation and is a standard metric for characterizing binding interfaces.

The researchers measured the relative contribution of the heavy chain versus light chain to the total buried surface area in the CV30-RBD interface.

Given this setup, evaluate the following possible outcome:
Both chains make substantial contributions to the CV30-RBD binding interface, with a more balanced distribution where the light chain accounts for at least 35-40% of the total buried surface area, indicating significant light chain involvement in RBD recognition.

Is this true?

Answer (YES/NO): NO